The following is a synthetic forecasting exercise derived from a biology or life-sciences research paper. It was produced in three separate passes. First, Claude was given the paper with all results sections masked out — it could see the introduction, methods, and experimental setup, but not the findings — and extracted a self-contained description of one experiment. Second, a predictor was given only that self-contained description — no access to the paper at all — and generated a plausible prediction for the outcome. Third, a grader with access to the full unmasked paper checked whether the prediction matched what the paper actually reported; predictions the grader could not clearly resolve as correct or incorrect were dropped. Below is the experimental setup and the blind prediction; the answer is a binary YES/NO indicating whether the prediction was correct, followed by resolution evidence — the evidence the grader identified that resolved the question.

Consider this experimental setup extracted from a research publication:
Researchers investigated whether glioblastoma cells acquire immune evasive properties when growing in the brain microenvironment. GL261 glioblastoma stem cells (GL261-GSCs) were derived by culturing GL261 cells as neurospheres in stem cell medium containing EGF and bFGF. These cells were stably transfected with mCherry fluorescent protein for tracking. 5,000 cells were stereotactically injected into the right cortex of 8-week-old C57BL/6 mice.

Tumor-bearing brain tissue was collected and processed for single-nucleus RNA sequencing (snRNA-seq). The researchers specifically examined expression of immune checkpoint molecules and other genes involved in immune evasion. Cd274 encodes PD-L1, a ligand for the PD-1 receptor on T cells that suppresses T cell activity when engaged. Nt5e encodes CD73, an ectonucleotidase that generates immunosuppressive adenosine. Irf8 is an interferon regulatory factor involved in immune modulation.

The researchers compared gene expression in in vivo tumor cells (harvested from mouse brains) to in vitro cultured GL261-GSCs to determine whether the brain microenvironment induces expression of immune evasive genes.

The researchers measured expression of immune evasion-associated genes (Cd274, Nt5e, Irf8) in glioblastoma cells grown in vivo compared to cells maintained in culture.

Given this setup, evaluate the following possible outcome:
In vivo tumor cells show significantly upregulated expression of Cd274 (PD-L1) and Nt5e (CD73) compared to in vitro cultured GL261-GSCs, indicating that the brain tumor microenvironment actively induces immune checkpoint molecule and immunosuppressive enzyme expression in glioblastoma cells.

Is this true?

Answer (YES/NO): NO